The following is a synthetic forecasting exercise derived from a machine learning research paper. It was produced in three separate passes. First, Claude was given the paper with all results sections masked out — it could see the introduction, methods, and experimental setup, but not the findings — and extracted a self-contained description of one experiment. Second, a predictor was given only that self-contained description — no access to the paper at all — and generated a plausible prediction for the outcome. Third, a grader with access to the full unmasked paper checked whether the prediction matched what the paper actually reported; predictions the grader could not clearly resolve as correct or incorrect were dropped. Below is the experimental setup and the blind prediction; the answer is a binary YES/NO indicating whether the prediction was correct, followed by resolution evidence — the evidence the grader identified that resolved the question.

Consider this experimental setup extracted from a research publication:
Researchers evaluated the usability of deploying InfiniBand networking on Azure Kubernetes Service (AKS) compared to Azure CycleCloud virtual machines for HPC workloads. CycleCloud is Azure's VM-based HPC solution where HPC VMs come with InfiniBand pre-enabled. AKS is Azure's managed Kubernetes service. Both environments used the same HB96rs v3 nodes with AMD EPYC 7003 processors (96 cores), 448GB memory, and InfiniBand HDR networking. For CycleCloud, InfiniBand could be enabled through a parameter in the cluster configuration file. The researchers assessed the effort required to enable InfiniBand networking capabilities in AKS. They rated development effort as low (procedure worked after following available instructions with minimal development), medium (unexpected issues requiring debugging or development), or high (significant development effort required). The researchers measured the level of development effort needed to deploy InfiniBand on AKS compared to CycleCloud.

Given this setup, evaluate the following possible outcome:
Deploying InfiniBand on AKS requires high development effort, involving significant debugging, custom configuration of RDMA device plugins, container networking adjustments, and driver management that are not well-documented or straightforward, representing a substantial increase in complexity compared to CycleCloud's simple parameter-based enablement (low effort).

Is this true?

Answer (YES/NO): YES